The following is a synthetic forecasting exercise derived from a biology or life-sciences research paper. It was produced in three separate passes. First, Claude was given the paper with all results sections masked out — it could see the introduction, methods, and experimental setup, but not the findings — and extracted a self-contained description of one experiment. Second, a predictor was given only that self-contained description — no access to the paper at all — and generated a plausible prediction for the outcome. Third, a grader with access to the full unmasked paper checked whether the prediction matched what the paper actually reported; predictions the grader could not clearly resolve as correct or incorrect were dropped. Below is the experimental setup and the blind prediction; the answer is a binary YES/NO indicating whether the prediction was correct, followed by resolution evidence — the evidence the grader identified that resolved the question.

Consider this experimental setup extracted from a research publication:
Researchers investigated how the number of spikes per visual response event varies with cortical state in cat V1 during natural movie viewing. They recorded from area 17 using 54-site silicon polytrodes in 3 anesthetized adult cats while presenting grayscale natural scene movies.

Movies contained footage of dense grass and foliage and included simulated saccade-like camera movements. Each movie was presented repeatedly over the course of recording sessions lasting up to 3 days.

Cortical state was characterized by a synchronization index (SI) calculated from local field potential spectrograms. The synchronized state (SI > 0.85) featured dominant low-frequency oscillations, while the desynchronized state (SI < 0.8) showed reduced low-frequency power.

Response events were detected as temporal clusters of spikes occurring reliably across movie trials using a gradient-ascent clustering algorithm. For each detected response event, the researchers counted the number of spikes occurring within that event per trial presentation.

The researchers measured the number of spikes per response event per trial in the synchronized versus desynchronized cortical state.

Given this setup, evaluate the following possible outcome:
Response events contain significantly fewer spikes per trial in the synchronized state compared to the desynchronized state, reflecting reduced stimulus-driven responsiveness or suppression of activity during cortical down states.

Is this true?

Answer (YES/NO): NO